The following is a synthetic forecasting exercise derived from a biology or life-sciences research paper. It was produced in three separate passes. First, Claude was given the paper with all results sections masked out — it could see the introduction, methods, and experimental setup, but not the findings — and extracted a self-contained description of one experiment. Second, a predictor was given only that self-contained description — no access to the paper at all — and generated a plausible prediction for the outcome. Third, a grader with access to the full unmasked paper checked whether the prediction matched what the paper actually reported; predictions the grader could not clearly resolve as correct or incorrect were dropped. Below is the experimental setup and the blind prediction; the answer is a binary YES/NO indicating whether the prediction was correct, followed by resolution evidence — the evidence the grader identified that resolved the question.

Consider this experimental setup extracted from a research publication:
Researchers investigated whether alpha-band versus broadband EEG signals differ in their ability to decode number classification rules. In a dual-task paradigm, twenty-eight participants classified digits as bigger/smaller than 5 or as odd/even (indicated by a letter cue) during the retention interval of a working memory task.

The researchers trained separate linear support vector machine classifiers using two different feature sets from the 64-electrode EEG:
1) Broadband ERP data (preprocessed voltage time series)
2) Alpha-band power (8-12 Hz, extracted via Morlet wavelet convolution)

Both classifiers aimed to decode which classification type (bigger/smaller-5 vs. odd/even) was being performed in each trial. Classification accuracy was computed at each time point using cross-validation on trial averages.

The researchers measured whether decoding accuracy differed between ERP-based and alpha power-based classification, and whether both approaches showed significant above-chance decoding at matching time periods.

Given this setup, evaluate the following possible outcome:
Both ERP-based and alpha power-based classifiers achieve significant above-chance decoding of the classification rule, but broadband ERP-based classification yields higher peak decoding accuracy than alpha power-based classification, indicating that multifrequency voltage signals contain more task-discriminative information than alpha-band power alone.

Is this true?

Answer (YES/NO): NO